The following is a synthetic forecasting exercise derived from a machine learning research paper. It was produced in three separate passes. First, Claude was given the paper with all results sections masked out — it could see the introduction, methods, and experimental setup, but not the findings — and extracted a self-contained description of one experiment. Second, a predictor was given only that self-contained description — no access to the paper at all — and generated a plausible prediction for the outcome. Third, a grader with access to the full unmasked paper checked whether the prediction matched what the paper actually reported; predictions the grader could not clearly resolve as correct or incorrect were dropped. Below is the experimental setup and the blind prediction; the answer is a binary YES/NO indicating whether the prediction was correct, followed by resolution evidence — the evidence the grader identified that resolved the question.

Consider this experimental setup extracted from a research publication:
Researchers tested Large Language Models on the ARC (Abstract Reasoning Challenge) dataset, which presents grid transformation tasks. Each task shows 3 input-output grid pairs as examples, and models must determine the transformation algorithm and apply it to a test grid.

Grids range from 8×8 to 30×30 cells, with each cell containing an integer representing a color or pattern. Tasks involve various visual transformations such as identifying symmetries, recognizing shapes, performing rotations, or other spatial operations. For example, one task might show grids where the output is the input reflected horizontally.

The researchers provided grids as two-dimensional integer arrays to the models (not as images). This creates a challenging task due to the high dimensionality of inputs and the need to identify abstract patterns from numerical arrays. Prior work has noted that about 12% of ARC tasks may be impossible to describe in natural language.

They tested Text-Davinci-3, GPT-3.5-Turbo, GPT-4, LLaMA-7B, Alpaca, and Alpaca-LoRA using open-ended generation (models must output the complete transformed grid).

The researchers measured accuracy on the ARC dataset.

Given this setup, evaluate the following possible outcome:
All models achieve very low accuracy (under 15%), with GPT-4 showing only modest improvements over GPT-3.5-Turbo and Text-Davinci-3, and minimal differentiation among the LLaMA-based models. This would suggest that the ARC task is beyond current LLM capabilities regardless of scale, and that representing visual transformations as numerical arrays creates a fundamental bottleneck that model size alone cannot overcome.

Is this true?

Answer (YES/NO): NO